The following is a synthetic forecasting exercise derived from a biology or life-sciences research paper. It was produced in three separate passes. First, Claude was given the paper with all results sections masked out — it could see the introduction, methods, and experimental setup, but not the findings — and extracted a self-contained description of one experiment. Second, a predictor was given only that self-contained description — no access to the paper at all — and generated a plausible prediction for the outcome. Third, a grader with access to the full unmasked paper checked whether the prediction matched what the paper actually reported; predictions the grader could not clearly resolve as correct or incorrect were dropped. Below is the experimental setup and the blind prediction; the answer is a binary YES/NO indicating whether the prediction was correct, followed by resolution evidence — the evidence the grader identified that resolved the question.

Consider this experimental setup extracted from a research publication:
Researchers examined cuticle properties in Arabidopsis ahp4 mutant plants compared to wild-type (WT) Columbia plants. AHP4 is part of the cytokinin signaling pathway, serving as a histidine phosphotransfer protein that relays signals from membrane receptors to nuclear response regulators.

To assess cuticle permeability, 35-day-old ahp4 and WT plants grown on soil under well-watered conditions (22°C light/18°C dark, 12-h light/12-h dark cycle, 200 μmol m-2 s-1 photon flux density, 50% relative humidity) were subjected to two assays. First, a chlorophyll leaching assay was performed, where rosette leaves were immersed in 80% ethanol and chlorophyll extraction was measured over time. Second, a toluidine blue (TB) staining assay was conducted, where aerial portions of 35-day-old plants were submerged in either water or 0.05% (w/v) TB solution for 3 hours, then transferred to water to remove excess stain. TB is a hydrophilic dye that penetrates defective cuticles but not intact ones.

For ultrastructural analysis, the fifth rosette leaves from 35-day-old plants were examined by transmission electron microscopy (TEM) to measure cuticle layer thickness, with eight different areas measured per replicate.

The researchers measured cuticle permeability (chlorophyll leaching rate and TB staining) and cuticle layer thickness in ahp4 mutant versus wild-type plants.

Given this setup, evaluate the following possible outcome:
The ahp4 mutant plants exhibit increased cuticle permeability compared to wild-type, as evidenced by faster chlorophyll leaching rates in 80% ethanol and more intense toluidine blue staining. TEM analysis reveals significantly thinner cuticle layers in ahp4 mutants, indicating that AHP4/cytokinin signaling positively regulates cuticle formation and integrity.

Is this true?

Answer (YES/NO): NO